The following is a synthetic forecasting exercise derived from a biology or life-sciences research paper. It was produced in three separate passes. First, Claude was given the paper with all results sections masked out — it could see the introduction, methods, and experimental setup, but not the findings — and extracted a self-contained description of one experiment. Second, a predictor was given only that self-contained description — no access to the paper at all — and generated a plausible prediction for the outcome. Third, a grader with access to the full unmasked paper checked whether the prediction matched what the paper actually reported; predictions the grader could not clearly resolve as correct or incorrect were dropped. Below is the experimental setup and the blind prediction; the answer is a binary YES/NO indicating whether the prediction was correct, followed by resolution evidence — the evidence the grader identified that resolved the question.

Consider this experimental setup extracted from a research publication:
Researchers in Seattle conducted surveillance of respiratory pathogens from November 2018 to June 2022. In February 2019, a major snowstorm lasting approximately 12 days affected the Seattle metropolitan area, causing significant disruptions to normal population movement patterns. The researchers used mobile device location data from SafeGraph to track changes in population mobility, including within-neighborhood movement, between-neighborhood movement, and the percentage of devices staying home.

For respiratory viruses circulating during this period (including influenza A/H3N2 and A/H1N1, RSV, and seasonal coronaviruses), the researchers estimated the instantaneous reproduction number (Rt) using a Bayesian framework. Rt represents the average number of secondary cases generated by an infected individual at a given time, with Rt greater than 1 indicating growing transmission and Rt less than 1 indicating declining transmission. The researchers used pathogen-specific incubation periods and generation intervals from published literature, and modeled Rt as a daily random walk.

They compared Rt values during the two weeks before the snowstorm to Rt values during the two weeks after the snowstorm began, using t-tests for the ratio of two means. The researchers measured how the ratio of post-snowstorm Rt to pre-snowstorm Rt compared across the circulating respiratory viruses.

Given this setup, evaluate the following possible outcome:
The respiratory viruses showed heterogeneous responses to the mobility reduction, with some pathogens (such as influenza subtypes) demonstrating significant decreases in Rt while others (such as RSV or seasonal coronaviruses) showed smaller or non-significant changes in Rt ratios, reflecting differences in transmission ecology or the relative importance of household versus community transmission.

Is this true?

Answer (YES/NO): NO